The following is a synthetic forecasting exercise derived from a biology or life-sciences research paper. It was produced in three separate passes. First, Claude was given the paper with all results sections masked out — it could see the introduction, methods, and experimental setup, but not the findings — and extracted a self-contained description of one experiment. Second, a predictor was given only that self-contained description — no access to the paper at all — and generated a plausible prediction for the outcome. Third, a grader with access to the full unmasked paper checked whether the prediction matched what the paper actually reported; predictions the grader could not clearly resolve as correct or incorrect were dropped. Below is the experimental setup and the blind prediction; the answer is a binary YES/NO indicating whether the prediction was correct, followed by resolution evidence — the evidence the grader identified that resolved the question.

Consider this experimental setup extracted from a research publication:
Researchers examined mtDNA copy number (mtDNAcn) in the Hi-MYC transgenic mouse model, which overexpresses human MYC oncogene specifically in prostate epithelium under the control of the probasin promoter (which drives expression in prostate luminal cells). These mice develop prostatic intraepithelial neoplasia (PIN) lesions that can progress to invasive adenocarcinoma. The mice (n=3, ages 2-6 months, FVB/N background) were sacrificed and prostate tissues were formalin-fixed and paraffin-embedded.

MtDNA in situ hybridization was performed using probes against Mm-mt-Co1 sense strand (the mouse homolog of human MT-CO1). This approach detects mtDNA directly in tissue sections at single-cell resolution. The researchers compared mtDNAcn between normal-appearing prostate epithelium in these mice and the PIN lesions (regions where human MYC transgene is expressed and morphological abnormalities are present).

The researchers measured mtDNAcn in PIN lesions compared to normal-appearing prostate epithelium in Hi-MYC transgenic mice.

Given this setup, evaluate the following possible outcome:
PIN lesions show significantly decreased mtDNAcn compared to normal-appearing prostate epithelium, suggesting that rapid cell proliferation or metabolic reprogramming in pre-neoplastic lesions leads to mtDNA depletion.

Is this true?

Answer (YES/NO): NO